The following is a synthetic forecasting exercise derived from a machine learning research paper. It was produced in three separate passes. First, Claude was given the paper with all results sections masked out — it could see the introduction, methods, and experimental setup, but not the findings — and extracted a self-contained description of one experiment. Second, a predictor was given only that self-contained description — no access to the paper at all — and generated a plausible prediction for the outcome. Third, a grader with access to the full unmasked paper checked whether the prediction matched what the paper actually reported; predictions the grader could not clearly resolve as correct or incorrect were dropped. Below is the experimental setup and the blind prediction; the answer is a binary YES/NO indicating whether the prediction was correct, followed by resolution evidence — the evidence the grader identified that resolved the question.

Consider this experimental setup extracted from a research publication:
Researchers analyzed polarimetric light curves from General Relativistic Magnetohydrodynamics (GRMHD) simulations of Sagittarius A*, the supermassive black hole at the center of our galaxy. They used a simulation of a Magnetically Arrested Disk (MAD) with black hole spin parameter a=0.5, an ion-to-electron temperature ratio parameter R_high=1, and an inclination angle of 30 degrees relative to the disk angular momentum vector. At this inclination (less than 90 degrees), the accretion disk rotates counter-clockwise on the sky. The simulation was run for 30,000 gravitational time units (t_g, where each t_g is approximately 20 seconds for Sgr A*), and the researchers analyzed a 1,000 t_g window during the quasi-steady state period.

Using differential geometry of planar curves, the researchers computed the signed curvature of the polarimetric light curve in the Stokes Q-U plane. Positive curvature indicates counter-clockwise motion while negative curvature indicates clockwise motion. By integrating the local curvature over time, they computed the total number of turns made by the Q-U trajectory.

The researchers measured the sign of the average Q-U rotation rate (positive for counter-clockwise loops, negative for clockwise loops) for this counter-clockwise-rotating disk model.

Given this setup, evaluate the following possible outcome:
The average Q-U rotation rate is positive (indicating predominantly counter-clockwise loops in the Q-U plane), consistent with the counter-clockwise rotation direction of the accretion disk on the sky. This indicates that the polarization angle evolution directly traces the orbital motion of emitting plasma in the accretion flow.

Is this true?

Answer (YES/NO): YES